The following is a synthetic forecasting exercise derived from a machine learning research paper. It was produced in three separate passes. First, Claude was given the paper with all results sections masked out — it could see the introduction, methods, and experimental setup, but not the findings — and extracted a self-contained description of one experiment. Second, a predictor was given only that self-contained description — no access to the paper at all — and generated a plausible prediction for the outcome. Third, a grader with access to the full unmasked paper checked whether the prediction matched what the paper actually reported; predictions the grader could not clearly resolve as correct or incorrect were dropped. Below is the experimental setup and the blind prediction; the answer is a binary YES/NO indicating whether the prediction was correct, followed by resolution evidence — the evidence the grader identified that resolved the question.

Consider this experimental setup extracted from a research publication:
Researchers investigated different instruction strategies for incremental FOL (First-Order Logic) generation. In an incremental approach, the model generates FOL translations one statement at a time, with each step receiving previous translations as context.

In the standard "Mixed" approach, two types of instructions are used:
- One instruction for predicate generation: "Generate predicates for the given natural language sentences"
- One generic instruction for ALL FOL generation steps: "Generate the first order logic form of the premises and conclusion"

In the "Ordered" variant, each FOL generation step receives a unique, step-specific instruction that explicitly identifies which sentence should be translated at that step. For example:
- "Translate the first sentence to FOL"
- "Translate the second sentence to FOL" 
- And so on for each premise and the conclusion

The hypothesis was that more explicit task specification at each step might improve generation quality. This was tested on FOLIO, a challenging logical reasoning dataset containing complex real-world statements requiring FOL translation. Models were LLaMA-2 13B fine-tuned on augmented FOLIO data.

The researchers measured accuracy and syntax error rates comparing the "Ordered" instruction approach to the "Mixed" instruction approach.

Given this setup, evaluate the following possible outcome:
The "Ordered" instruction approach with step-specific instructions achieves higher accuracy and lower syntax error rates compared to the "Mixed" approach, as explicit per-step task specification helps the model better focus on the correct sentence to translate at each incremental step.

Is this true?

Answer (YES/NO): NO